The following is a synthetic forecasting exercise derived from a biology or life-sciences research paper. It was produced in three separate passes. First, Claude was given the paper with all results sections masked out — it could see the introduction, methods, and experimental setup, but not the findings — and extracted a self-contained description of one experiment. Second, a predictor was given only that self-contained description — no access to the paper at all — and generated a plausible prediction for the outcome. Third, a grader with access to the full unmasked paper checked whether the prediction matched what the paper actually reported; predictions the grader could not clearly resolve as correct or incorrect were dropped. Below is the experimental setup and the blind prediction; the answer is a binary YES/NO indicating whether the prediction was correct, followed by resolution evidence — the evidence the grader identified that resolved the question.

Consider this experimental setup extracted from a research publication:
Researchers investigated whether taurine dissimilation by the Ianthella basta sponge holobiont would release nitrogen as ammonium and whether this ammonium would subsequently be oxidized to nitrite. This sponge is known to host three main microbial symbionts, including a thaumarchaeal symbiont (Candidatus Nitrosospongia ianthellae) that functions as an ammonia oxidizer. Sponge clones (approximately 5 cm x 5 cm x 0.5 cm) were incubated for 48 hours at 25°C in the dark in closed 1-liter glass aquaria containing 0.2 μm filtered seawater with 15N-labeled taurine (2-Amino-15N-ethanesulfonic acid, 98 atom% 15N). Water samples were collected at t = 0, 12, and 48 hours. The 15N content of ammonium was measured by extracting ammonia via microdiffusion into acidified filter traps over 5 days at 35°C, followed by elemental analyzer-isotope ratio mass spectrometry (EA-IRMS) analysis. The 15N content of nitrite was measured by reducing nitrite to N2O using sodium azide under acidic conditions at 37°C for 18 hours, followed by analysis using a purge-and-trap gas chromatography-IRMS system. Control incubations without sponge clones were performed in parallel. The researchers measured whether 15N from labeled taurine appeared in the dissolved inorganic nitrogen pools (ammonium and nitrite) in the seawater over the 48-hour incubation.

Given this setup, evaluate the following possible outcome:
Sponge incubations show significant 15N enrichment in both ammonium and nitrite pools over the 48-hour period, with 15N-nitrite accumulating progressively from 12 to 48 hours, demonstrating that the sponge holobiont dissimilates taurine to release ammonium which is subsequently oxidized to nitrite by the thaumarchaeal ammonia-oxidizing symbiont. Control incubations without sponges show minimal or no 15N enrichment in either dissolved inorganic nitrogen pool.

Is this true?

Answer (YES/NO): NO